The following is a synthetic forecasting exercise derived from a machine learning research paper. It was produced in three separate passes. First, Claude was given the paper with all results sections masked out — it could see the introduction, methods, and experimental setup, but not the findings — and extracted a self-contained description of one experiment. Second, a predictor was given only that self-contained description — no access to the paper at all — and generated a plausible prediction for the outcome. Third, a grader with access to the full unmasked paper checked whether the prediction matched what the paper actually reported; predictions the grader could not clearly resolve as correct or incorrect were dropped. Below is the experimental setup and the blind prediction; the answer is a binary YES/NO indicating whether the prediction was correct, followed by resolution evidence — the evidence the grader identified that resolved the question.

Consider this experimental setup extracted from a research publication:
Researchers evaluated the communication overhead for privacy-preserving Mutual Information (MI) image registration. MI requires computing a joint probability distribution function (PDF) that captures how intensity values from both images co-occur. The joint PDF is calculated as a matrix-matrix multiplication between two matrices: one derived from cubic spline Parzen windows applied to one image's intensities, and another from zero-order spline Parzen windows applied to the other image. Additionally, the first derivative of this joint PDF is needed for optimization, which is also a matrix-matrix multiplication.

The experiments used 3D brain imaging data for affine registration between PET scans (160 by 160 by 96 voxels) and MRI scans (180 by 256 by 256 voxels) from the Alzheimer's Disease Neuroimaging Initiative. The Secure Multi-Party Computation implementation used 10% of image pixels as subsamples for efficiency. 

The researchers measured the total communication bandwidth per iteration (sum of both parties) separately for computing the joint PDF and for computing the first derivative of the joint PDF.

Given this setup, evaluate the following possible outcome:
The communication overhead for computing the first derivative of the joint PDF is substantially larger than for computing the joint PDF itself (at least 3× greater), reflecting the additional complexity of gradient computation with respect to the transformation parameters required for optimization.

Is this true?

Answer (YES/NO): NO